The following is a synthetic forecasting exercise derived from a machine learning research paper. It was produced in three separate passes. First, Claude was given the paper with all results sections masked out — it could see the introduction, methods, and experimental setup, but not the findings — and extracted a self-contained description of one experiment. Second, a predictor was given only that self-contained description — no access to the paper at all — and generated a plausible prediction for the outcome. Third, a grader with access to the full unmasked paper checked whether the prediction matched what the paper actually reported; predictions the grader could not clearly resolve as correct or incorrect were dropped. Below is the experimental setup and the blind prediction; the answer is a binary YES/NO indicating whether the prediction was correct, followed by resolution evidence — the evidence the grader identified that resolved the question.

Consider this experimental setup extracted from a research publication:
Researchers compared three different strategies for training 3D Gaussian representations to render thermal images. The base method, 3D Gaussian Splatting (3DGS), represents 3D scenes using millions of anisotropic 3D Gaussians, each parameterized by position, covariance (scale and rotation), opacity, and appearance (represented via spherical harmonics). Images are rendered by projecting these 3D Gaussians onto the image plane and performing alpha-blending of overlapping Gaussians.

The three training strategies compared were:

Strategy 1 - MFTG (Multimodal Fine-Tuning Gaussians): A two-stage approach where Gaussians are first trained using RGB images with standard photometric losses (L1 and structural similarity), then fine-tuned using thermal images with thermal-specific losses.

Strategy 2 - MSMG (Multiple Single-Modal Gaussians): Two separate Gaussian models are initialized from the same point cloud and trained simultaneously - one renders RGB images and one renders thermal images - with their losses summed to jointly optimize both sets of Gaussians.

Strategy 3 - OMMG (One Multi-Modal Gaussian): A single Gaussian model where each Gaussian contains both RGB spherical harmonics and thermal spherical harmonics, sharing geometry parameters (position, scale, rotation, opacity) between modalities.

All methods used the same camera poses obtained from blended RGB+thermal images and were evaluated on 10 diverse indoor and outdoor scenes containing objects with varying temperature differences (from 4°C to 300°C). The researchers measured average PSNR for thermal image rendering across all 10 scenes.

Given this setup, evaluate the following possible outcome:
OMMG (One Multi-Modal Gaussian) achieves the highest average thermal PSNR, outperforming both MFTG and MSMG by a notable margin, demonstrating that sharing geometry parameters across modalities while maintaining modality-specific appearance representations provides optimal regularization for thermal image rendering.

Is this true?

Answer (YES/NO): NO